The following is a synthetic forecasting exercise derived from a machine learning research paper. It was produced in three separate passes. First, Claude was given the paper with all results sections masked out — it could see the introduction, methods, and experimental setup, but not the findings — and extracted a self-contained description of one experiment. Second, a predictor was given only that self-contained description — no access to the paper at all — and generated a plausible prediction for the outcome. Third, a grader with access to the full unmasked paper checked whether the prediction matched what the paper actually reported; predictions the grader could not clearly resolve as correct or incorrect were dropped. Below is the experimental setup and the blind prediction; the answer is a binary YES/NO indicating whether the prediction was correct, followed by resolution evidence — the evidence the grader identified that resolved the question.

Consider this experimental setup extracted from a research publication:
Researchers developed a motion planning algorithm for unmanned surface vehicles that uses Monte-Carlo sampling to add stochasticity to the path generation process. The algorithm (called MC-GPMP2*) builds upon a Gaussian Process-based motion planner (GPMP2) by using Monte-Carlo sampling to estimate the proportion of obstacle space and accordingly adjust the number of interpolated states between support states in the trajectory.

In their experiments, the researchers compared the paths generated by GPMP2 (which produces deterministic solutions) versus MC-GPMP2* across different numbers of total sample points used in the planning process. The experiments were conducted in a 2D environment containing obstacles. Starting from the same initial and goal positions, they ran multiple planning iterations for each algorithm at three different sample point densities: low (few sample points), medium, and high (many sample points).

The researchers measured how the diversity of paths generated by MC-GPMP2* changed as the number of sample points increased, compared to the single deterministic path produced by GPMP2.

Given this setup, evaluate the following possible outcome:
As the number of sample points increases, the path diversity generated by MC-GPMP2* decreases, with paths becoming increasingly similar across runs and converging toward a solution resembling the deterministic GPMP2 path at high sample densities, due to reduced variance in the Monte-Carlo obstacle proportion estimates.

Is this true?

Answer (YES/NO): YES